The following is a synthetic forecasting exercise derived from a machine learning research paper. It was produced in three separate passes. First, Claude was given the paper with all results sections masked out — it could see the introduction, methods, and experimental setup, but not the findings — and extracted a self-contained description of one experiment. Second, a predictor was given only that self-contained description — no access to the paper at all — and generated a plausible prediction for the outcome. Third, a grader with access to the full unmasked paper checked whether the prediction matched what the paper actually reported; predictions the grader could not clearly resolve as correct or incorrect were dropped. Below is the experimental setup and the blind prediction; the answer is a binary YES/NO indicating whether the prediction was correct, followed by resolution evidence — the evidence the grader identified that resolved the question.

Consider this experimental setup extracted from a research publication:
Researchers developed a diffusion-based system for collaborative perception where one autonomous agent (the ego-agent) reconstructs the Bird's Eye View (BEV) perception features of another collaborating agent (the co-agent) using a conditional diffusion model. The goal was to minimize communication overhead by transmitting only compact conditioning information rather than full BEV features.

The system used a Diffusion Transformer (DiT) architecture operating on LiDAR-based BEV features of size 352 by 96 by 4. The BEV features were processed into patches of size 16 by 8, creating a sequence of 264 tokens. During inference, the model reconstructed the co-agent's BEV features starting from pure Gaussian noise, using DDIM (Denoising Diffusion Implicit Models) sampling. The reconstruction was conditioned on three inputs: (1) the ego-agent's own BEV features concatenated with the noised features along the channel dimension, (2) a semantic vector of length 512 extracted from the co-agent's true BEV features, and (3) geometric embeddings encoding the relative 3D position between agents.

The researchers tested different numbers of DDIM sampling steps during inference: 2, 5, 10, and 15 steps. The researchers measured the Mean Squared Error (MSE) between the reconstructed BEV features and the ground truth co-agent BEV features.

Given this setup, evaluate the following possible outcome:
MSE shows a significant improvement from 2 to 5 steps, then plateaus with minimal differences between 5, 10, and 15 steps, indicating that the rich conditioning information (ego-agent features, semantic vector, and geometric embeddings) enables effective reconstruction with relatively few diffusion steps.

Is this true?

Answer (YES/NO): NO